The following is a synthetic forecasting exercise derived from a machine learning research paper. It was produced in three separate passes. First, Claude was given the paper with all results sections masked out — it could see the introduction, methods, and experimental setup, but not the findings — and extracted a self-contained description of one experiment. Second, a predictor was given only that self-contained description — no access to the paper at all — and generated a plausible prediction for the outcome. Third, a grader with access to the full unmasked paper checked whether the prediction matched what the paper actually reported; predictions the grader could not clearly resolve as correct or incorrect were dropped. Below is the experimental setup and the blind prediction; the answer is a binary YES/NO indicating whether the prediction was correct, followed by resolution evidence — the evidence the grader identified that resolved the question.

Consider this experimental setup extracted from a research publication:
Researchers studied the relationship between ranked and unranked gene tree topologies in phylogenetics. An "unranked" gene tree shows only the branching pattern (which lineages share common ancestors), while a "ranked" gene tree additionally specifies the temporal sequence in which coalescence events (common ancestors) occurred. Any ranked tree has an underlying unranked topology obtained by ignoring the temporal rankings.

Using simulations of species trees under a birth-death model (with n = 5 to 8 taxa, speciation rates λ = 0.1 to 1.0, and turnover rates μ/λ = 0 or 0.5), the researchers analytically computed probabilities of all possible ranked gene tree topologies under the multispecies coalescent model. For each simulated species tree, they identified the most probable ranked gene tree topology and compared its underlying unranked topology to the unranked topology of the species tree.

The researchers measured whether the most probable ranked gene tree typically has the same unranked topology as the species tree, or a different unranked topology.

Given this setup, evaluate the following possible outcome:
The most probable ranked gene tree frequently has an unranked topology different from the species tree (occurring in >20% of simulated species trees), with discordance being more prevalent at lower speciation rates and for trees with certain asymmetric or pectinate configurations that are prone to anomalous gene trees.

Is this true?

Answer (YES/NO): NO